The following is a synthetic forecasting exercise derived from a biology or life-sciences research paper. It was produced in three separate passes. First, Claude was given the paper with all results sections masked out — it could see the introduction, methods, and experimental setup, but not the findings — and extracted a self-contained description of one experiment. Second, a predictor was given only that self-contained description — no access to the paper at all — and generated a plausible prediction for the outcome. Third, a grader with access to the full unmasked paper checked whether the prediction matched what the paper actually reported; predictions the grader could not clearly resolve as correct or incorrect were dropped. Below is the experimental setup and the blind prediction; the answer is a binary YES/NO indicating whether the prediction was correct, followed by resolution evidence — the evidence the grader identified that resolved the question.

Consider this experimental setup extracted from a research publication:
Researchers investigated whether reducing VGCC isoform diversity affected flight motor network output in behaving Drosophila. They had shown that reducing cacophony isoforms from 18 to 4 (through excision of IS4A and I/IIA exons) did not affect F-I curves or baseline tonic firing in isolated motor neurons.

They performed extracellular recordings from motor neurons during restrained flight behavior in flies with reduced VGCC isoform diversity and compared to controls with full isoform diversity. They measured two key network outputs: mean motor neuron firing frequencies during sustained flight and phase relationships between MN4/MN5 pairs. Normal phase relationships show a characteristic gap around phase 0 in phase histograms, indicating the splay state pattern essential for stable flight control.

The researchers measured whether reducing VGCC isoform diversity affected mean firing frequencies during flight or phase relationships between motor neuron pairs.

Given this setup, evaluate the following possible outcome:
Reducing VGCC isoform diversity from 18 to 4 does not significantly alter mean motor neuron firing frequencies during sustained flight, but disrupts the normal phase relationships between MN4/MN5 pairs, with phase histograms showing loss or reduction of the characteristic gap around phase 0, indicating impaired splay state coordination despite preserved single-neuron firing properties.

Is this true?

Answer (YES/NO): NO